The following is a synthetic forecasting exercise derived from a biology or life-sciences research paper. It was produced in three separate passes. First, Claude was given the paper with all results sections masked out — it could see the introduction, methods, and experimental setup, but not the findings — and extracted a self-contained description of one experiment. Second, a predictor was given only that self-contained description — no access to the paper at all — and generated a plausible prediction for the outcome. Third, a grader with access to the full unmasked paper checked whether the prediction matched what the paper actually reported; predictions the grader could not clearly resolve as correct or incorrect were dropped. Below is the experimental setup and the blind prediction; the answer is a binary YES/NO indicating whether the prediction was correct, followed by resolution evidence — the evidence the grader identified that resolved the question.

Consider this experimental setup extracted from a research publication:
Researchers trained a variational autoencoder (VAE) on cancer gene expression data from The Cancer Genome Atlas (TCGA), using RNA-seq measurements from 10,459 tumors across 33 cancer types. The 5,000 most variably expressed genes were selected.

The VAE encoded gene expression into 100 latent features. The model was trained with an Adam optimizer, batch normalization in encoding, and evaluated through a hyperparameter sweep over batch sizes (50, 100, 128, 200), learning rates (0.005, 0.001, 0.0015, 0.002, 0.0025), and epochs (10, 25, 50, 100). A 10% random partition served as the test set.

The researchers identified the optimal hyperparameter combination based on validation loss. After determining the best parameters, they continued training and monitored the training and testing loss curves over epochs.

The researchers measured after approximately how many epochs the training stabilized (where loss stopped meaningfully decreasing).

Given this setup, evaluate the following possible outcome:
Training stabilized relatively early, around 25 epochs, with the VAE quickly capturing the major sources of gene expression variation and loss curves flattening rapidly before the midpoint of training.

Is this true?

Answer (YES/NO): NO